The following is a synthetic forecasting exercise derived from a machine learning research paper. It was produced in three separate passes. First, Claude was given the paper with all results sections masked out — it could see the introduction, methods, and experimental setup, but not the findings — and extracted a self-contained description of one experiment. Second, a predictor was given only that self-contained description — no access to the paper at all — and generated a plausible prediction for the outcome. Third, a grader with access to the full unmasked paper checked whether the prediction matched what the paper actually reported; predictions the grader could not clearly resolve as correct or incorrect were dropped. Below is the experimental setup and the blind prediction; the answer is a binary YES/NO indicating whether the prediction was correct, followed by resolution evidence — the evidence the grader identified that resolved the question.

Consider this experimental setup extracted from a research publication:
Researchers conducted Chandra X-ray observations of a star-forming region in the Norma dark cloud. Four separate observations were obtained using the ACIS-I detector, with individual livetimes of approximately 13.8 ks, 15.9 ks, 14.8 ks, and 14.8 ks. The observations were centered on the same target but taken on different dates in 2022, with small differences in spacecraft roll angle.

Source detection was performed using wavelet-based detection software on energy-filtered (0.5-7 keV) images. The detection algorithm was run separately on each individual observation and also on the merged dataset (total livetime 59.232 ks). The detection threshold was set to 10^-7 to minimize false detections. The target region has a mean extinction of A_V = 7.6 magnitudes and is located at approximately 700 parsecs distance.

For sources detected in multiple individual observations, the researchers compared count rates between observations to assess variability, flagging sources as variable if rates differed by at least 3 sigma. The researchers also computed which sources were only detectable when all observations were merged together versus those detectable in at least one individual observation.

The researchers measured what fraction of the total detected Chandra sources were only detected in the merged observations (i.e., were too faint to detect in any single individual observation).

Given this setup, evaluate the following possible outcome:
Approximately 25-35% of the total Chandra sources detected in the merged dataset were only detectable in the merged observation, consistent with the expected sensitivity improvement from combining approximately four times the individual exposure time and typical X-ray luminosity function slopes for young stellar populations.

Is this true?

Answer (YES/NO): NO